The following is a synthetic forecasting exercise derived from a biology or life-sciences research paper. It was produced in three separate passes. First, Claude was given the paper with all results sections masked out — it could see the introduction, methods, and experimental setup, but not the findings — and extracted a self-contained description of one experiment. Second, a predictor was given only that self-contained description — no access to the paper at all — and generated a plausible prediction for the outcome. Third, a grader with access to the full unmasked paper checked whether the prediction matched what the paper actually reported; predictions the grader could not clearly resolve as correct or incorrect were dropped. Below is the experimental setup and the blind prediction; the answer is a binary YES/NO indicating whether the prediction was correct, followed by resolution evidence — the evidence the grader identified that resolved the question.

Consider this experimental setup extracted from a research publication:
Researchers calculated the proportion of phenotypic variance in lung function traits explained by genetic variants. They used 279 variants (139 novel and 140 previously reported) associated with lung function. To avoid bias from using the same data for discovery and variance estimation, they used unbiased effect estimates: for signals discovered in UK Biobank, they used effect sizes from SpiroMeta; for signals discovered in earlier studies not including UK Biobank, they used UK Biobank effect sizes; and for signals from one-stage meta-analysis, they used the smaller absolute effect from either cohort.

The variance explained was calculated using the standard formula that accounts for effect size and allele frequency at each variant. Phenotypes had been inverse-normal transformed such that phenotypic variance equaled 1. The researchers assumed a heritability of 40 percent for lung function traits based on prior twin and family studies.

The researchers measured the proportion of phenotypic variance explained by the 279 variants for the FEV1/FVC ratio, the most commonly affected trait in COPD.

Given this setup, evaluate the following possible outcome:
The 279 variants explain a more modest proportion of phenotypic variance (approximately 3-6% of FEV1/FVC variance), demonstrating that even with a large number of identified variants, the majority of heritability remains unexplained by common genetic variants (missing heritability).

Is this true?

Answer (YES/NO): YES